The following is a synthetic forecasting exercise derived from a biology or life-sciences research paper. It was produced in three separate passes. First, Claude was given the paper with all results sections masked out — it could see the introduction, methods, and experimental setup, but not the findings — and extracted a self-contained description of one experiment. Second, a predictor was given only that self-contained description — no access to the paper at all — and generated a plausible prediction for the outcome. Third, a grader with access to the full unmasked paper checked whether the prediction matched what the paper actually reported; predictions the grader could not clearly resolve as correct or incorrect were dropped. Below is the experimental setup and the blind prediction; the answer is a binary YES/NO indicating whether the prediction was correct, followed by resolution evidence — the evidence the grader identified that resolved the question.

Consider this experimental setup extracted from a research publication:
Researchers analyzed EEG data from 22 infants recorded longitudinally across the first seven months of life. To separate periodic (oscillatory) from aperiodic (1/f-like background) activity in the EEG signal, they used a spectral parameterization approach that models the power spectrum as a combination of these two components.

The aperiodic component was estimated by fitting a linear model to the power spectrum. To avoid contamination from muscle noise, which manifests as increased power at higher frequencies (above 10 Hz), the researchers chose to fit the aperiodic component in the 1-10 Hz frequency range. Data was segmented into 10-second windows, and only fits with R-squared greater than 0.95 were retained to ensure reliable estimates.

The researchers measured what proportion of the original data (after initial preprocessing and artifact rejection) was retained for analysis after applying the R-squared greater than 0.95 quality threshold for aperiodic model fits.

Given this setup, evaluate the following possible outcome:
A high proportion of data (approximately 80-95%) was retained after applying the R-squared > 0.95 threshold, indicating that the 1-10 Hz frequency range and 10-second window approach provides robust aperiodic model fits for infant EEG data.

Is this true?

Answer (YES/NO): YES